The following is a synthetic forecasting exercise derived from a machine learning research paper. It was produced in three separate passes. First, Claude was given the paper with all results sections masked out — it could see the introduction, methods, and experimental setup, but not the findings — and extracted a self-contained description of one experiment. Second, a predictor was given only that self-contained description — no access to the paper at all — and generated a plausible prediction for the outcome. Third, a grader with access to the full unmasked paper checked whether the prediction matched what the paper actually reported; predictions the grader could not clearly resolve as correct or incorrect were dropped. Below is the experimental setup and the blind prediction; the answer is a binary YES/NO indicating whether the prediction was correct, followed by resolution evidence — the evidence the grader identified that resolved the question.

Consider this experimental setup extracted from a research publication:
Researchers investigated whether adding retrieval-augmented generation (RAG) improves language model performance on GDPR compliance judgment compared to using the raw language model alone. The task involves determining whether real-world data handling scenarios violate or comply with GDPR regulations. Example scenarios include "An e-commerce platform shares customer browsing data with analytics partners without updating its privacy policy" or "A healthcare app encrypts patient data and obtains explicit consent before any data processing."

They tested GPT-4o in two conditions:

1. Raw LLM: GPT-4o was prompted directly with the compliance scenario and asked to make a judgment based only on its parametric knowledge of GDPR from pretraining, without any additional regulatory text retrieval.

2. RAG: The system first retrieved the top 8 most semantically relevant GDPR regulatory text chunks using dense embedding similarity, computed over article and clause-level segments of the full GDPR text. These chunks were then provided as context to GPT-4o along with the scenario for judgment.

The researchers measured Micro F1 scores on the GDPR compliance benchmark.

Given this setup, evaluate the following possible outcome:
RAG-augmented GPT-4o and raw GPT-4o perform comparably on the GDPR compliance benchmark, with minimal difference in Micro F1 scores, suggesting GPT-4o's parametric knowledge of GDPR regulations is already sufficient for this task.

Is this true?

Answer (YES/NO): YES